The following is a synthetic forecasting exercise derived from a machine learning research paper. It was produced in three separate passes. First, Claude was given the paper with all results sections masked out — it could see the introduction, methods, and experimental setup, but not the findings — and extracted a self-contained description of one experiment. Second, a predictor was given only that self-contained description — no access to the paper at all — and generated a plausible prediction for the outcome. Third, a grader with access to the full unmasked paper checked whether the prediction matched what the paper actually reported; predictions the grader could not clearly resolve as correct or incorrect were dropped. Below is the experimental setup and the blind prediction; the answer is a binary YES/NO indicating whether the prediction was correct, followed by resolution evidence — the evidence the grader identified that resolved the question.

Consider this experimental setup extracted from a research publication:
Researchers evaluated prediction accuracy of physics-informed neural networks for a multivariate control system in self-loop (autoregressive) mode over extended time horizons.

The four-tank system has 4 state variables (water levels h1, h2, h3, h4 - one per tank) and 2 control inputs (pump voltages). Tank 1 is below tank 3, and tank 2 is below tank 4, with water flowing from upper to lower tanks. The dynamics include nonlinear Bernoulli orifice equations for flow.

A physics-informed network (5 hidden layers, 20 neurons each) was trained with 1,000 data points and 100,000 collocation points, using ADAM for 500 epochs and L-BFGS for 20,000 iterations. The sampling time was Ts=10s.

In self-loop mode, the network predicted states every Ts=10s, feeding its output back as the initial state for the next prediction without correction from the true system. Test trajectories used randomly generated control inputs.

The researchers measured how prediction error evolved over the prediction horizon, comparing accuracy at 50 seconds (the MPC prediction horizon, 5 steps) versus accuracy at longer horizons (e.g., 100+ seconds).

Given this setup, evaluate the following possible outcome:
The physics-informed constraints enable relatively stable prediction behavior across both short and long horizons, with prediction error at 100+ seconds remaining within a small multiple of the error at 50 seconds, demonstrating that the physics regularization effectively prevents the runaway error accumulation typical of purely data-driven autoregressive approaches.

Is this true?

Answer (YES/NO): NO